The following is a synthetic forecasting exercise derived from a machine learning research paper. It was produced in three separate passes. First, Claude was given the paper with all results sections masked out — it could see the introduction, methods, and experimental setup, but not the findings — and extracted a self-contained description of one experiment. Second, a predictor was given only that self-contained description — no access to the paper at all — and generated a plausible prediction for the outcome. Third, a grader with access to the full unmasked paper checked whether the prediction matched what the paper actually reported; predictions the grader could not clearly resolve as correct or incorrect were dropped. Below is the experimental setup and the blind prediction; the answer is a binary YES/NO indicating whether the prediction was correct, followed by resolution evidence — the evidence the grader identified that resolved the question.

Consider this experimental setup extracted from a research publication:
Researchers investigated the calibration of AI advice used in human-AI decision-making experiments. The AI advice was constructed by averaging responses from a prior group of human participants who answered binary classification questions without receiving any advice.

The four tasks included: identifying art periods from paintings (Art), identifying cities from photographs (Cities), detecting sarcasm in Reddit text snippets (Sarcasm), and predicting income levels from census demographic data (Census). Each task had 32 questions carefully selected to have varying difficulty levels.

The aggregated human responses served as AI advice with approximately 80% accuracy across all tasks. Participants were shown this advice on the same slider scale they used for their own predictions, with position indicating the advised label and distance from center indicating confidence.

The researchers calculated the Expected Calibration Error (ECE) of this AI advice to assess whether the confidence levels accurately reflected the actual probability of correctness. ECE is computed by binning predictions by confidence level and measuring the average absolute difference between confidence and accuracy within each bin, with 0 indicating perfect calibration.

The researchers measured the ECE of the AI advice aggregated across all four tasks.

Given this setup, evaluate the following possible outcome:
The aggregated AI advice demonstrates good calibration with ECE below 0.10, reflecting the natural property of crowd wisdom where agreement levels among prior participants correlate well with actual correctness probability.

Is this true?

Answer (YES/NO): YES